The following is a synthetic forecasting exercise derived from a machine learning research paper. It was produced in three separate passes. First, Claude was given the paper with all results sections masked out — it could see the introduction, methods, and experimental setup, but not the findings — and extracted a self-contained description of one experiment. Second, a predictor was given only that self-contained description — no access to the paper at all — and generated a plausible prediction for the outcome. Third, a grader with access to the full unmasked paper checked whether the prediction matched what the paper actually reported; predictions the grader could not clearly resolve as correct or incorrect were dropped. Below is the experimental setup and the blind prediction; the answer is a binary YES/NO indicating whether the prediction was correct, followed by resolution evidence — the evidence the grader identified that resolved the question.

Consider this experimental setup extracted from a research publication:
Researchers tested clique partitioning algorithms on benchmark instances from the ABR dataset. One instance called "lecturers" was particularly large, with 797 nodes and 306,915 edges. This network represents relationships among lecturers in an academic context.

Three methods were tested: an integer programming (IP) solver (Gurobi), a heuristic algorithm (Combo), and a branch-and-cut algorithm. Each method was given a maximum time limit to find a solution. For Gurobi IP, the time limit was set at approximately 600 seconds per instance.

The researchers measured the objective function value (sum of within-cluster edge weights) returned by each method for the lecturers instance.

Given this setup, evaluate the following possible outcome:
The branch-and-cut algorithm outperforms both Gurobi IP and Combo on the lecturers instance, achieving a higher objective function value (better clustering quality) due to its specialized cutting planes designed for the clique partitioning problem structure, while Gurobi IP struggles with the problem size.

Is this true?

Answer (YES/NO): YES